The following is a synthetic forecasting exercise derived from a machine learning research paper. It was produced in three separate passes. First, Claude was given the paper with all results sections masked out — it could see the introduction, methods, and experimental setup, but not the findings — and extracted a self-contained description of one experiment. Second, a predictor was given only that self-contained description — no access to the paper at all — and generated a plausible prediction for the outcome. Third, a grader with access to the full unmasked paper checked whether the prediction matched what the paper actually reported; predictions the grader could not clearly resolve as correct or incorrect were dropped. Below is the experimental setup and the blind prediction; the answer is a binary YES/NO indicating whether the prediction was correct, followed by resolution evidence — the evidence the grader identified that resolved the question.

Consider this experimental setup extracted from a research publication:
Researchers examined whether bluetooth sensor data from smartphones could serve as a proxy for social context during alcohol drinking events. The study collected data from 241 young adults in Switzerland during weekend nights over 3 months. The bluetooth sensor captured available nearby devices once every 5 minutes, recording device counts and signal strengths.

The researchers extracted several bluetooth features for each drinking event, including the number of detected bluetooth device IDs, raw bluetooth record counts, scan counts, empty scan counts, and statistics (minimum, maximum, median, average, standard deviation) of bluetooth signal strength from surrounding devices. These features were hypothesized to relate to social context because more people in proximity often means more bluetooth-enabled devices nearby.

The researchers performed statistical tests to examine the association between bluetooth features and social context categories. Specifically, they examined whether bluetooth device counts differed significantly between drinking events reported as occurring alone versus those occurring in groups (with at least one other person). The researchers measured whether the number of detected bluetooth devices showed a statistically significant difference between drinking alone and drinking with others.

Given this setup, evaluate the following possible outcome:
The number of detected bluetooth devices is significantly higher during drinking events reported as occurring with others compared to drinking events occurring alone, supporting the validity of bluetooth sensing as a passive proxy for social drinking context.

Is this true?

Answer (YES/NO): NO